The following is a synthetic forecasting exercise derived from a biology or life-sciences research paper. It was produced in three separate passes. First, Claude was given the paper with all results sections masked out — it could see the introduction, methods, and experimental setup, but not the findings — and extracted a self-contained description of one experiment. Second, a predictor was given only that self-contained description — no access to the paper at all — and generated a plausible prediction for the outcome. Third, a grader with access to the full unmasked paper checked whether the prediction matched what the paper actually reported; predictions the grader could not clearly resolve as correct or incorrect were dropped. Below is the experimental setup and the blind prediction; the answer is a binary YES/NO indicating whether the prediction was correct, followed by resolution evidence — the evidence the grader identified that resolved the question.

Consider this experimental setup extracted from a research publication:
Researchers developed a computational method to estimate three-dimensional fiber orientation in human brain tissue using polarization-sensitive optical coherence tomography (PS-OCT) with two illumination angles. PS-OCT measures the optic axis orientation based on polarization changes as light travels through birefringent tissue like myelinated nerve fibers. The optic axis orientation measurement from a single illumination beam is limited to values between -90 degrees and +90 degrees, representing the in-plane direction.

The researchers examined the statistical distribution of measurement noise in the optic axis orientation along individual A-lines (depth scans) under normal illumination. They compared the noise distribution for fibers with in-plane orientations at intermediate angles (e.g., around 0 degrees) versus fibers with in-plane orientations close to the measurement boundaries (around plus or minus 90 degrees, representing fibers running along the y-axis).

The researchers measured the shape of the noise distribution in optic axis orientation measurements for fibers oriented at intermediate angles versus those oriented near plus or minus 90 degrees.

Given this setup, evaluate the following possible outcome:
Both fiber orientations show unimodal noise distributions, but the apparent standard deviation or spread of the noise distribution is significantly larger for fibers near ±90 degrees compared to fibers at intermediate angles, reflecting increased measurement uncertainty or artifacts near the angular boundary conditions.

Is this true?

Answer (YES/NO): NO